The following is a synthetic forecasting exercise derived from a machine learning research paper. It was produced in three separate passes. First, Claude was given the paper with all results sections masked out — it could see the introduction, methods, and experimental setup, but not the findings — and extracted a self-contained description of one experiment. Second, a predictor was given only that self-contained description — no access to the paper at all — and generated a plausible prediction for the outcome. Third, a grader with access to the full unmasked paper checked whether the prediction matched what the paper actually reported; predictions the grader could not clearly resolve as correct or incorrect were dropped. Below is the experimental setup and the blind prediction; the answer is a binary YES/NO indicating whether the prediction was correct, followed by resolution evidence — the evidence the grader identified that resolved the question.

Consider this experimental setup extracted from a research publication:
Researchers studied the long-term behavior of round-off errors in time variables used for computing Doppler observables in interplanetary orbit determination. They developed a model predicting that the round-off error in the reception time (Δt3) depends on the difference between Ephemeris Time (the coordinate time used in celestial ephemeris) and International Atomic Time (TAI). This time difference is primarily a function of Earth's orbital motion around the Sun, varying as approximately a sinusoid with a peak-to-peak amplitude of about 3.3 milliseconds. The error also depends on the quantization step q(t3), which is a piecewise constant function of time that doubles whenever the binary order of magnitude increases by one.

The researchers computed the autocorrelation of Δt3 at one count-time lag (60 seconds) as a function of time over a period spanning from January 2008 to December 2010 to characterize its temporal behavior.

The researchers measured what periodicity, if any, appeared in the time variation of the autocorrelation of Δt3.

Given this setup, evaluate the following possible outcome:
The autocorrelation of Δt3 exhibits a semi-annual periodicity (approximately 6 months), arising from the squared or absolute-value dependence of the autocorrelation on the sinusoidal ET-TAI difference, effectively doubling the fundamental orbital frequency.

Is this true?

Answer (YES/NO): YES